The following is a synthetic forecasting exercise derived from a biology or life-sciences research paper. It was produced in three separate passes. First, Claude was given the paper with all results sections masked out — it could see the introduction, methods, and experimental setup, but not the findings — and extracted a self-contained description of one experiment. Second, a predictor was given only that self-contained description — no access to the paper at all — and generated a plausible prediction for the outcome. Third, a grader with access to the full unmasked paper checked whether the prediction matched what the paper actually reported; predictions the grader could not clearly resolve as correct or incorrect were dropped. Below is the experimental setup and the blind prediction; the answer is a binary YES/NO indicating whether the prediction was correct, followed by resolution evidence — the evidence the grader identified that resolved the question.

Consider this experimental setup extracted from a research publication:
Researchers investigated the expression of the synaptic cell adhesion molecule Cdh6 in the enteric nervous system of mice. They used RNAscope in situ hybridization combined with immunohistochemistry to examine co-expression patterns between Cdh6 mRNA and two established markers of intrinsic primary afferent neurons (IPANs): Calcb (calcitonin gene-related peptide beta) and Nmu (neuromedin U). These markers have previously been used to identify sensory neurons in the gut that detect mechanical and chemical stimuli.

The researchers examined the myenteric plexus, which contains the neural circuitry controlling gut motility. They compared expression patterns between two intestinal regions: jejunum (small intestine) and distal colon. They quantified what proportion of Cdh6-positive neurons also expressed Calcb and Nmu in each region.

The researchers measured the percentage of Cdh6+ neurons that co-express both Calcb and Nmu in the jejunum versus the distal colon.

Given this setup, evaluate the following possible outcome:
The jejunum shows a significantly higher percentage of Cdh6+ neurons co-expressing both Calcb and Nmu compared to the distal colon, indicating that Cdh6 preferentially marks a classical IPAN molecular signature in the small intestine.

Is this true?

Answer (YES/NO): NO